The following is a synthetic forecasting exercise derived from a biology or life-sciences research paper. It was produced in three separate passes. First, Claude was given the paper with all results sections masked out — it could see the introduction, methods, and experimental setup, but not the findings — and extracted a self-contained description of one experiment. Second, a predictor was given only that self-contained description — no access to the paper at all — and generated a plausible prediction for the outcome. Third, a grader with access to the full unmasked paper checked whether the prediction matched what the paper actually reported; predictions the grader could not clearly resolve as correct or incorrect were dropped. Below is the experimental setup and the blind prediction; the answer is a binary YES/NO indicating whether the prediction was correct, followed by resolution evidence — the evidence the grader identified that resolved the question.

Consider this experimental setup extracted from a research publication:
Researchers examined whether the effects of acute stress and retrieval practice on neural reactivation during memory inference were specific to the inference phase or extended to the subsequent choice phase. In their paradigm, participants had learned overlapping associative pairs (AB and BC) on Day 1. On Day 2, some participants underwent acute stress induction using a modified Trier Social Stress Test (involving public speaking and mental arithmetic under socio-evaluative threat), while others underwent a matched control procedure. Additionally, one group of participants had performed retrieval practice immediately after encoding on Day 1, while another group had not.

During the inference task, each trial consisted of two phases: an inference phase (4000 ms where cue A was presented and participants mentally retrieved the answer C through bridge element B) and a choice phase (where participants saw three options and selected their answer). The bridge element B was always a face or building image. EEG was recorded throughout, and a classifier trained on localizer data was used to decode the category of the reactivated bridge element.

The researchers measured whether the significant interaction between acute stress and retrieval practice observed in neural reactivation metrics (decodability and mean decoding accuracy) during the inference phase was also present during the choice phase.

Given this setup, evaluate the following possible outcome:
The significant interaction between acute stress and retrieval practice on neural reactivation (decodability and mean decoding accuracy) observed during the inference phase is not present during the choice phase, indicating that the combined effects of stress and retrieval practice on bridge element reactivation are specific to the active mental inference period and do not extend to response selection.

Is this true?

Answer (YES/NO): YES